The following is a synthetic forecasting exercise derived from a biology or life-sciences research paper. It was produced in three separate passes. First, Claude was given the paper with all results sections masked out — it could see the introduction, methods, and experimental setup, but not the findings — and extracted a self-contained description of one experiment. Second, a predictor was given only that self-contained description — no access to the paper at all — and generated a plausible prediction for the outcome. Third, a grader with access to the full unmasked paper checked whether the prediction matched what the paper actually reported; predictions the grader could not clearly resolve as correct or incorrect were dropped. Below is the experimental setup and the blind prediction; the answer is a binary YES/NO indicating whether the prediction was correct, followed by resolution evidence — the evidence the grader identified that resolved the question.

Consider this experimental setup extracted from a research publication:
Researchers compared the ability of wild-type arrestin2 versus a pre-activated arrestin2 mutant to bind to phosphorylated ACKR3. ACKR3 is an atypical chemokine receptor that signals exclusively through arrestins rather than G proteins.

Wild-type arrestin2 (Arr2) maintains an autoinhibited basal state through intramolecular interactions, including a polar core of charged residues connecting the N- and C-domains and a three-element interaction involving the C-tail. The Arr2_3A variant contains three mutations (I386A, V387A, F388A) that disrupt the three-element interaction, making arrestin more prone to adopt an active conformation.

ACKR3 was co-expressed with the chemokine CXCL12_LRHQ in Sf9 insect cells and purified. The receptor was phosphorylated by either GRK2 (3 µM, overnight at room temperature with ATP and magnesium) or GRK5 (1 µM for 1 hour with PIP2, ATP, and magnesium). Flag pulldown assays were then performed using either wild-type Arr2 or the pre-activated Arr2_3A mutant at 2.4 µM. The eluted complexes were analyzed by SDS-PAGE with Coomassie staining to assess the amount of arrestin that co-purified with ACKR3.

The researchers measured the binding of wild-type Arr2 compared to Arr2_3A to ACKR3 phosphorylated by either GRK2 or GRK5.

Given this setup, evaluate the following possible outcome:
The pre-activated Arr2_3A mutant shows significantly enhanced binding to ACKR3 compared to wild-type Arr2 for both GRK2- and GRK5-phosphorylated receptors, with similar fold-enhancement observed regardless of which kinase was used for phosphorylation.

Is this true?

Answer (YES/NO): YES